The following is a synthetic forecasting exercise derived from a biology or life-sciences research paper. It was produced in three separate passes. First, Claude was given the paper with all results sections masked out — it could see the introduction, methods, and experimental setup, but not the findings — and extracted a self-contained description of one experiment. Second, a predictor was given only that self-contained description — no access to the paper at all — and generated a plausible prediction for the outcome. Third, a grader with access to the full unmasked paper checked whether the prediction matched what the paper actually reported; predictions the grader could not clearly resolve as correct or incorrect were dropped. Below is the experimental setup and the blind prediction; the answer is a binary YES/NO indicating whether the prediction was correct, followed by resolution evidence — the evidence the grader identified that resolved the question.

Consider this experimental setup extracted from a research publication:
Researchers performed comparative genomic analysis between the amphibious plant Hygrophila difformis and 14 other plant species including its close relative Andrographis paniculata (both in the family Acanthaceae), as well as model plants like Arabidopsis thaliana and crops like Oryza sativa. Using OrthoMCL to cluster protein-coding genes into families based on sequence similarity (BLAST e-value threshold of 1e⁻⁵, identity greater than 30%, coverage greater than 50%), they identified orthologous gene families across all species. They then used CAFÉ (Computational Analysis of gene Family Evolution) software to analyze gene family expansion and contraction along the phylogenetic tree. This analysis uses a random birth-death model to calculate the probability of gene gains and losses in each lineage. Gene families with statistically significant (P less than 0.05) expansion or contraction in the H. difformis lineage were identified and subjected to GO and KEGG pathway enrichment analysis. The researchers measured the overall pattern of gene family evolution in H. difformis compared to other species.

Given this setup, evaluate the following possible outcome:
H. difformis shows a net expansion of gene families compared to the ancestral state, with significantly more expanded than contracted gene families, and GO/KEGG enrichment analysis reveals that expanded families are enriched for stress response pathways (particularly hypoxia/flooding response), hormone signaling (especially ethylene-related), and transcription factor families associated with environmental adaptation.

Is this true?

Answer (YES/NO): NO